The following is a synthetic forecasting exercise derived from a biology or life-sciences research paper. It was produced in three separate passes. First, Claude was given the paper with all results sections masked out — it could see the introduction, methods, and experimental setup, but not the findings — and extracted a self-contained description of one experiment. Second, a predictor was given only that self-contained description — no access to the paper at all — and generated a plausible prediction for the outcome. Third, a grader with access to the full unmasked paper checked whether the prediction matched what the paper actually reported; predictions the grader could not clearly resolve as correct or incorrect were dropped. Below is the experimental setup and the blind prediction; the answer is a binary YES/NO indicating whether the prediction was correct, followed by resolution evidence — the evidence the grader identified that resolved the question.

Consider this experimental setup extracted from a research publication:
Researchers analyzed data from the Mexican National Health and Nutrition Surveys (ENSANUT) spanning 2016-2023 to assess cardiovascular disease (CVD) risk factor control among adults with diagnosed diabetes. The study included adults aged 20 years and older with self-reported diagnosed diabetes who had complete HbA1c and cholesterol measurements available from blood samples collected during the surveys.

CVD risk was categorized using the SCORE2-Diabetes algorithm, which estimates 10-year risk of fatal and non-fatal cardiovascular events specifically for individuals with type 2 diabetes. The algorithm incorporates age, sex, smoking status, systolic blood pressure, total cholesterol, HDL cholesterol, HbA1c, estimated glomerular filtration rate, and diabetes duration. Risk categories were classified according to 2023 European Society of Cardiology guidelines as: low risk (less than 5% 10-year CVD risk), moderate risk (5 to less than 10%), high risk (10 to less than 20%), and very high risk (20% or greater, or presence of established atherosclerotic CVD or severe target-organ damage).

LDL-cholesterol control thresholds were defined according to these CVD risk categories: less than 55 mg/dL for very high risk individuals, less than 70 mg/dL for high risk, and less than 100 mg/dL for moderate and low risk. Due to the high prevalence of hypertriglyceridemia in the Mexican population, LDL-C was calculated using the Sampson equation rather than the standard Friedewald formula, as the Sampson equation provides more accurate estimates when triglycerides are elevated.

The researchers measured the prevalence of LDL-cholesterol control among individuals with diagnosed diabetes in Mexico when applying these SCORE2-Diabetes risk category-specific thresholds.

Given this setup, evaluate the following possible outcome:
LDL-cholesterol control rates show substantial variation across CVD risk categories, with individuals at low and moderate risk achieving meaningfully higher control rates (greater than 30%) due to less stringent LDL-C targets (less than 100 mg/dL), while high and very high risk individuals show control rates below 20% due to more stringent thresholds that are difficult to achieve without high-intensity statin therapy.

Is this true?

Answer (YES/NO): NO